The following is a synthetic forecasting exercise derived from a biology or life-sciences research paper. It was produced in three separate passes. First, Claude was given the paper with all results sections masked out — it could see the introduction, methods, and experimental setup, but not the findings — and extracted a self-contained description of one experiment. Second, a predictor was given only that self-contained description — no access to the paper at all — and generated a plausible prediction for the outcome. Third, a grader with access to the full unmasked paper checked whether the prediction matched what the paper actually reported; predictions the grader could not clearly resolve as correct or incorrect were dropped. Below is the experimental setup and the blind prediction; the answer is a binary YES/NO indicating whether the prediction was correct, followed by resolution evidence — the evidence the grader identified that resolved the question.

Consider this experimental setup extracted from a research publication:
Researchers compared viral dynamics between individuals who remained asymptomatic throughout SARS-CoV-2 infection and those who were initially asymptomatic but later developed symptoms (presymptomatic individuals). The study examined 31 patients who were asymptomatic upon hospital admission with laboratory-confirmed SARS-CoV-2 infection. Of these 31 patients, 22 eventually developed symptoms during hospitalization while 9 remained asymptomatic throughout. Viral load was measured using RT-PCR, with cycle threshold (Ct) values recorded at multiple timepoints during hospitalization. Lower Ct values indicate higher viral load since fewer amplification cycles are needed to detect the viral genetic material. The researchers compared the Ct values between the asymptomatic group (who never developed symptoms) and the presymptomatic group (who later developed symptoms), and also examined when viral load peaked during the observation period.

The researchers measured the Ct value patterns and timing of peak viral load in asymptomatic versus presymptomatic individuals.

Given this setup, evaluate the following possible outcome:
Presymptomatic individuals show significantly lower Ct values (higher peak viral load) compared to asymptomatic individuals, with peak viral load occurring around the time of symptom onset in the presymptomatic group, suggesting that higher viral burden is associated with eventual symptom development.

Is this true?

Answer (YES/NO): NO